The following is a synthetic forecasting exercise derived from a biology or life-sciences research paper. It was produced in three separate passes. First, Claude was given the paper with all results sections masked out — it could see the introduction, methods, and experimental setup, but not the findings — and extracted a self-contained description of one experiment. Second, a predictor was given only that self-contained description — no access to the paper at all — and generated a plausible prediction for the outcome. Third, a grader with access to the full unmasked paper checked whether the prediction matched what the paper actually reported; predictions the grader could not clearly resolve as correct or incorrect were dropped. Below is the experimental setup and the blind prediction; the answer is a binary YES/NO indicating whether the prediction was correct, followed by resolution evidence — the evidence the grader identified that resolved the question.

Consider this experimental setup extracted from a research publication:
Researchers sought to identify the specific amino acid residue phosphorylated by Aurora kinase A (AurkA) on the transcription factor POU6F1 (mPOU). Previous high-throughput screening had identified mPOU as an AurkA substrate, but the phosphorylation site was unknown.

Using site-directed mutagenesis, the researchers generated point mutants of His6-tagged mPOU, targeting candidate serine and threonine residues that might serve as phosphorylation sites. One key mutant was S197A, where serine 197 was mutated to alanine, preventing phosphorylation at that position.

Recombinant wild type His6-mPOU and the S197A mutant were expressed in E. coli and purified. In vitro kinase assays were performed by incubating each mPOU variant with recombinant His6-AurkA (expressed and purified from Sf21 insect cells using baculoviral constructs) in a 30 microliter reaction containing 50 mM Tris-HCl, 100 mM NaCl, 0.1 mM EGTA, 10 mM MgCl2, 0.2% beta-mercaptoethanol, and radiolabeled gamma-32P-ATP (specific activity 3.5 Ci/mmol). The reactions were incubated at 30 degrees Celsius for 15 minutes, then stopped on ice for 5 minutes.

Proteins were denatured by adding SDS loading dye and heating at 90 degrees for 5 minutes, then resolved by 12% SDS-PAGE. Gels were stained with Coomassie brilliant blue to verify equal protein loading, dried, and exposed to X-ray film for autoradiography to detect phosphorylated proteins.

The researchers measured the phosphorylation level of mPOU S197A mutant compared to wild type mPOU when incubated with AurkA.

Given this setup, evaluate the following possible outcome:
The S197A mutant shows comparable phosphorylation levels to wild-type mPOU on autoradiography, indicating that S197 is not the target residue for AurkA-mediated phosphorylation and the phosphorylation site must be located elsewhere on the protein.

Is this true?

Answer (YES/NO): NO